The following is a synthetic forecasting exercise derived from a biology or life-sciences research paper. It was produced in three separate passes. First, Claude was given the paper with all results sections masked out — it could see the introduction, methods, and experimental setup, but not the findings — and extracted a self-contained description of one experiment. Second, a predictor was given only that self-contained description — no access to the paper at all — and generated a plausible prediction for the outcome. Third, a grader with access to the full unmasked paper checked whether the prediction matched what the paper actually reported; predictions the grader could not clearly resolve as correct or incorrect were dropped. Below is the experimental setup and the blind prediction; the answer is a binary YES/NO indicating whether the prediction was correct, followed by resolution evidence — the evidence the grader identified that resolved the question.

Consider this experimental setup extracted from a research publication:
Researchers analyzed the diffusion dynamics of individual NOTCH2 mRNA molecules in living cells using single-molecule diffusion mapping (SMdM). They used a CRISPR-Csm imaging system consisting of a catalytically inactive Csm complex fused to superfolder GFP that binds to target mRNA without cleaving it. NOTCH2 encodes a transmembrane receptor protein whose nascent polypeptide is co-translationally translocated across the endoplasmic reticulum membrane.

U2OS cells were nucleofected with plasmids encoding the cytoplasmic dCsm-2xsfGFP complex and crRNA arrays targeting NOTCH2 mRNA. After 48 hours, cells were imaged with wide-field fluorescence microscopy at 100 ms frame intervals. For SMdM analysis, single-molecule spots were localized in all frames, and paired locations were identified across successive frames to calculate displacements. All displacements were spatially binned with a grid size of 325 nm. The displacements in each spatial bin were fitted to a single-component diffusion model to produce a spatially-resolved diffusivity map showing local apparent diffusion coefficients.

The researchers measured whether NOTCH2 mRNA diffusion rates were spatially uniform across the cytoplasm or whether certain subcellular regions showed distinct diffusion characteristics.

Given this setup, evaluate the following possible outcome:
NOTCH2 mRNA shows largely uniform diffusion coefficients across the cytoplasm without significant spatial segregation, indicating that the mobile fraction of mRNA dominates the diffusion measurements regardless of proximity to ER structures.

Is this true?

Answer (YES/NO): NO